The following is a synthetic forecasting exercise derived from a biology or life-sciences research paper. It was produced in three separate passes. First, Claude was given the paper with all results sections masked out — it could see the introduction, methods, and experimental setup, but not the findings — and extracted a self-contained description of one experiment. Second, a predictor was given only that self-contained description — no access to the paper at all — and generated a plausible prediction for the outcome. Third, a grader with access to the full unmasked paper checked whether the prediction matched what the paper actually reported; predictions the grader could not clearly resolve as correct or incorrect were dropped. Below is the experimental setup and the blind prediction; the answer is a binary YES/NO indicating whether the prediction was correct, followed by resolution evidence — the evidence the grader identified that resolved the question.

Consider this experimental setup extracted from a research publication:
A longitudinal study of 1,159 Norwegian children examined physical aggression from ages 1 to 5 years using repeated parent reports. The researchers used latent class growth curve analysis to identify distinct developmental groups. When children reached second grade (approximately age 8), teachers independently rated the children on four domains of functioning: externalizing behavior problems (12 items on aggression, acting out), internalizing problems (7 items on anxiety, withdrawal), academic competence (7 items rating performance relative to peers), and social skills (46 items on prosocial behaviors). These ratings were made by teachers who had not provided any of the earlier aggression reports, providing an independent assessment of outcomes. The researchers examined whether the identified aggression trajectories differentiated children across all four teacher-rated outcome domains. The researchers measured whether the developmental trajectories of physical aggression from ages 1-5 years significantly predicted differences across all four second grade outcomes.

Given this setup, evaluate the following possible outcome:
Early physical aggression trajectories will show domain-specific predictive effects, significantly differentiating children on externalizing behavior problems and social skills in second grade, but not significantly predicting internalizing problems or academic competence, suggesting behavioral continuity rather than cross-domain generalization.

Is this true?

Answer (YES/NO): NO